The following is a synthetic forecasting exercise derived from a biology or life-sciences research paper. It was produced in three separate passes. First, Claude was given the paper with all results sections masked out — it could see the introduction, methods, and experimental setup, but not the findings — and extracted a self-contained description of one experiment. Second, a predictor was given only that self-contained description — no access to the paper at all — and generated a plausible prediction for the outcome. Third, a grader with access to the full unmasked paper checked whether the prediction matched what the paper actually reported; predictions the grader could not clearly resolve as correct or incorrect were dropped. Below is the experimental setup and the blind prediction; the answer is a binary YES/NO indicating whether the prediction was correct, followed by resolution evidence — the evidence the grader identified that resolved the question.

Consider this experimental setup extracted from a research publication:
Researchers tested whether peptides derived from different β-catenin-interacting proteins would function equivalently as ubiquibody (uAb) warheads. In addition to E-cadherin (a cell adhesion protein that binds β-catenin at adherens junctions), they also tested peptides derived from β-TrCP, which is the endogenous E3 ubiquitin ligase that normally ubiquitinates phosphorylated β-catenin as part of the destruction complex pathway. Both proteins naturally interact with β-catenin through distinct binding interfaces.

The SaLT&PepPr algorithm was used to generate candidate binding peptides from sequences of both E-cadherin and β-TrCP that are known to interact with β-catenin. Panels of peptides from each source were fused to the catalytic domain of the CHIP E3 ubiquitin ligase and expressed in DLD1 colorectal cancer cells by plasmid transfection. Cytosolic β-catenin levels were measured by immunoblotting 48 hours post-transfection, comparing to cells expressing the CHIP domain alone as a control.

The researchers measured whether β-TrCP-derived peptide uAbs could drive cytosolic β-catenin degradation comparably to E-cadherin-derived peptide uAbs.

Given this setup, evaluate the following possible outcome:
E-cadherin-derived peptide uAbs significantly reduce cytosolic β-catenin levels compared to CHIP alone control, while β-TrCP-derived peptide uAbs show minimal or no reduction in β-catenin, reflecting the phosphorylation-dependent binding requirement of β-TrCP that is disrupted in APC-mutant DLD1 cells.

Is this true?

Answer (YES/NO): NO